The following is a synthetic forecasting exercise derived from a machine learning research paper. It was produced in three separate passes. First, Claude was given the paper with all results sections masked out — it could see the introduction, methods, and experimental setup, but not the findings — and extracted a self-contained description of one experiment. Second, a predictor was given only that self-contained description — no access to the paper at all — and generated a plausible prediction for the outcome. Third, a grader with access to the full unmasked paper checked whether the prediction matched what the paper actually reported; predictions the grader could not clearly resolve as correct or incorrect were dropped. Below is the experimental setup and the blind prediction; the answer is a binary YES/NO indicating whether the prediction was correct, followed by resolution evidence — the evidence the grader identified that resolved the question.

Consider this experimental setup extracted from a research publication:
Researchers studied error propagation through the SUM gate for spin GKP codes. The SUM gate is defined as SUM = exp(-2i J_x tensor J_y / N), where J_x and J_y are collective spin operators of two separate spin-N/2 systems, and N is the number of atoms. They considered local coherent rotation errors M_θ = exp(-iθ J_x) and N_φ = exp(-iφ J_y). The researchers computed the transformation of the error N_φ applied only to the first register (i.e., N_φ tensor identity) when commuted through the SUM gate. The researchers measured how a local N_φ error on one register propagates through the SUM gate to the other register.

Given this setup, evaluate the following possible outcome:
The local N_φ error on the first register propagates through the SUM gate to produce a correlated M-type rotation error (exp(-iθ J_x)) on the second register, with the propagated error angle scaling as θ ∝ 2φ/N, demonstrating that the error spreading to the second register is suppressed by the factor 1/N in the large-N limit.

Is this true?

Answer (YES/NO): NO